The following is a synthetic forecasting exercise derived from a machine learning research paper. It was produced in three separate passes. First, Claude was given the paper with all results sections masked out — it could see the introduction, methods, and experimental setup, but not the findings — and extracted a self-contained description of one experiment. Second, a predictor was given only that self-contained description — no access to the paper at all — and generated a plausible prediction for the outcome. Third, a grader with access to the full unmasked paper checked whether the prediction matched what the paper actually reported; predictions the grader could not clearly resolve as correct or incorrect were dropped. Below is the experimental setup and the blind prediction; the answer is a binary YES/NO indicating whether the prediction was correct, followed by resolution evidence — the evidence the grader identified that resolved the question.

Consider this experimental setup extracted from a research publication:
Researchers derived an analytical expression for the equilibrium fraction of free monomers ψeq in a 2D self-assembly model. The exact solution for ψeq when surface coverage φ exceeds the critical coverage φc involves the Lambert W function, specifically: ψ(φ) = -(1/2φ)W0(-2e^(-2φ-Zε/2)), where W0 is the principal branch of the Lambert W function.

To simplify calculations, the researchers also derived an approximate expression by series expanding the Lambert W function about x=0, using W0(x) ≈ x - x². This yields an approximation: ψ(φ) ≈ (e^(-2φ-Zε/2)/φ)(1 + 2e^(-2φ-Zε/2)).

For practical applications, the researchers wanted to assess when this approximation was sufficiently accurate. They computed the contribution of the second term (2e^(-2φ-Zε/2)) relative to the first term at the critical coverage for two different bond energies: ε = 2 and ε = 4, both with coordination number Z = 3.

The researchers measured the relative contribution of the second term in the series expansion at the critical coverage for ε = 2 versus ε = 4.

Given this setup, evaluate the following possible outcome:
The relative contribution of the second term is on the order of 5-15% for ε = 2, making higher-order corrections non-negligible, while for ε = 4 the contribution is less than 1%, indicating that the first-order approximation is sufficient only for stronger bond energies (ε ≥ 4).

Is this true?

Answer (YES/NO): YES